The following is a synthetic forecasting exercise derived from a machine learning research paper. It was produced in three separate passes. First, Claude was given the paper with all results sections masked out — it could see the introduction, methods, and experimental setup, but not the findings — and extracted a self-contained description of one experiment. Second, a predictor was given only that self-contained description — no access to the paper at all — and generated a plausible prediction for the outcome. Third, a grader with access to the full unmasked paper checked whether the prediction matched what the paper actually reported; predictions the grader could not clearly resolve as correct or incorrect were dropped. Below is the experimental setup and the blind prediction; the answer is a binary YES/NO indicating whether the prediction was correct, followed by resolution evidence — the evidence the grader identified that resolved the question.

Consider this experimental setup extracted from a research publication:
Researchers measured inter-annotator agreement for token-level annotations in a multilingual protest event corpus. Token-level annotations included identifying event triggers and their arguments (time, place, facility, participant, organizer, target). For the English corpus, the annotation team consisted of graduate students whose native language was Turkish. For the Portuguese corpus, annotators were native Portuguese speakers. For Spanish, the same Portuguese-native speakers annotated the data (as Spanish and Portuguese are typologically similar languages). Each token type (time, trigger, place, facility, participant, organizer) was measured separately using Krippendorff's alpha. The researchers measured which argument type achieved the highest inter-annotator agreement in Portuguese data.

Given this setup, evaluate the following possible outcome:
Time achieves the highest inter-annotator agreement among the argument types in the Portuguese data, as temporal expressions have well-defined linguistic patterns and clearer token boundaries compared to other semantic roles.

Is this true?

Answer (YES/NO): NO